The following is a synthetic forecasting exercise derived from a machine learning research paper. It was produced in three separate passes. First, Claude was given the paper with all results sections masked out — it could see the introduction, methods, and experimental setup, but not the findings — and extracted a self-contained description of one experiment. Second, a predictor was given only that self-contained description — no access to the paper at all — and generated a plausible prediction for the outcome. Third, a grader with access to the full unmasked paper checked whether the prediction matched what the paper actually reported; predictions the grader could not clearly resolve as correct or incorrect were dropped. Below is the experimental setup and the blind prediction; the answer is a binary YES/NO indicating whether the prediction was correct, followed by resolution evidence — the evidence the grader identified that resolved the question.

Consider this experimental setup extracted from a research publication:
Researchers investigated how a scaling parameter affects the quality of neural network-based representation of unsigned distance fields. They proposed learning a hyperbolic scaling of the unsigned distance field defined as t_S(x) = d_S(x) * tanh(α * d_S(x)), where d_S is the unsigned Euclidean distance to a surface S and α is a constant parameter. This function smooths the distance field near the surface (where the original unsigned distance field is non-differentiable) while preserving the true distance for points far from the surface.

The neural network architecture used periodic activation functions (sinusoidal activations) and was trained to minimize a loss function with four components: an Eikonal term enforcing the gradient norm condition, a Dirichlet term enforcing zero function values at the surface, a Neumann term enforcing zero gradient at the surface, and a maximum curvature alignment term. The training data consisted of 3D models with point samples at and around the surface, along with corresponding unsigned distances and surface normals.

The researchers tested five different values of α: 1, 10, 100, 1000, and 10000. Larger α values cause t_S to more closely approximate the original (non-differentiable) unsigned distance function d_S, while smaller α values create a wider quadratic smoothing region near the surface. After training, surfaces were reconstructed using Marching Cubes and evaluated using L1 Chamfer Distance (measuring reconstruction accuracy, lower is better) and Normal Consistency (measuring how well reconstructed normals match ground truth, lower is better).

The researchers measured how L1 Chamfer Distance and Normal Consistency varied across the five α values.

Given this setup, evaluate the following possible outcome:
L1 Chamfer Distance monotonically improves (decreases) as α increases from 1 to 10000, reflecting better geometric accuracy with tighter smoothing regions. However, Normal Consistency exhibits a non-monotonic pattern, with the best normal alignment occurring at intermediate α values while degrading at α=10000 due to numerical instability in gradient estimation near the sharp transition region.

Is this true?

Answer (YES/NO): NO